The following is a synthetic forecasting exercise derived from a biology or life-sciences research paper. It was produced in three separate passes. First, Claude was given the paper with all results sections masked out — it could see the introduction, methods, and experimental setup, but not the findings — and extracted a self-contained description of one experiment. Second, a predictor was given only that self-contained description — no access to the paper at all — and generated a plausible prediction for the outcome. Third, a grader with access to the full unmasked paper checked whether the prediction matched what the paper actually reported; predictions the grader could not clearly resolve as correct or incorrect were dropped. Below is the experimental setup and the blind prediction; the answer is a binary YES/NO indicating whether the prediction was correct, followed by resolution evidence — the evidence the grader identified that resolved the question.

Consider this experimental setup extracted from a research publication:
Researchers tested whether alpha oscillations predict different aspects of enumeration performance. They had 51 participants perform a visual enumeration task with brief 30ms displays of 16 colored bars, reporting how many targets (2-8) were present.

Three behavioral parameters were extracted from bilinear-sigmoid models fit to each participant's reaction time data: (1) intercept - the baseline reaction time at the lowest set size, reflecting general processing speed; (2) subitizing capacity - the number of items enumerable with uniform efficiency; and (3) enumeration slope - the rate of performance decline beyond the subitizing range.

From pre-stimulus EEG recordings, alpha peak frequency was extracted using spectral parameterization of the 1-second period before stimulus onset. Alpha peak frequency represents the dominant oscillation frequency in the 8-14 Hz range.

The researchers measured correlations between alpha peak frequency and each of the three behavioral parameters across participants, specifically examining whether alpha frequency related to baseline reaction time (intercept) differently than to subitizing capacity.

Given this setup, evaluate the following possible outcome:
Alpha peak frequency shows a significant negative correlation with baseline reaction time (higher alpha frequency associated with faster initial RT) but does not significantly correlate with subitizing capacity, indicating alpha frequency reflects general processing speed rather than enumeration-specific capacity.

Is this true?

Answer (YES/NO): NO